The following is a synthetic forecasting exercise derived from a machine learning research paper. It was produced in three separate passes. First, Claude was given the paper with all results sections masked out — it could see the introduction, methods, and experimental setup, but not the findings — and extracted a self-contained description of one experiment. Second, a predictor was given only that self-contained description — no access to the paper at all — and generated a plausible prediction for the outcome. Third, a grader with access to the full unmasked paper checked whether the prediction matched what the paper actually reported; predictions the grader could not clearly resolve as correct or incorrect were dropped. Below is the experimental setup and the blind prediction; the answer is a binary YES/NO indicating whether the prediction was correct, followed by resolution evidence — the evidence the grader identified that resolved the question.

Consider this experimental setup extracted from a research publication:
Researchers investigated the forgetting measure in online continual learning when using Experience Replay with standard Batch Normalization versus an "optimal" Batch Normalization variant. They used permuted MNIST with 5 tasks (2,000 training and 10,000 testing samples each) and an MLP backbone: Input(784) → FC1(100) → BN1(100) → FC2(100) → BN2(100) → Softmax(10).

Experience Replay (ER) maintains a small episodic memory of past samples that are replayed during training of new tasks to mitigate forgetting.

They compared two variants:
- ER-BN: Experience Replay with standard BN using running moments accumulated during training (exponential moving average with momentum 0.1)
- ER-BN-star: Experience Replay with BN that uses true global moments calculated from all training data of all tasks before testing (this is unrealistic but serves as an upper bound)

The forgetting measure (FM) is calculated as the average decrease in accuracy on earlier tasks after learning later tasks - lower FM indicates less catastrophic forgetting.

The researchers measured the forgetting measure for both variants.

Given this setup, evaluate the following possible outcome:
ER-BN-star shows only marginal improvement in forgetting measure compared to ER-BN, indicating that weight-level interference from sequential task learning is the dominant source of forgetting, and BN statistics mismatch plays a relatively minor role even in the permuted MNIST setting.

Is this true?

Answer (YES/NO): NO